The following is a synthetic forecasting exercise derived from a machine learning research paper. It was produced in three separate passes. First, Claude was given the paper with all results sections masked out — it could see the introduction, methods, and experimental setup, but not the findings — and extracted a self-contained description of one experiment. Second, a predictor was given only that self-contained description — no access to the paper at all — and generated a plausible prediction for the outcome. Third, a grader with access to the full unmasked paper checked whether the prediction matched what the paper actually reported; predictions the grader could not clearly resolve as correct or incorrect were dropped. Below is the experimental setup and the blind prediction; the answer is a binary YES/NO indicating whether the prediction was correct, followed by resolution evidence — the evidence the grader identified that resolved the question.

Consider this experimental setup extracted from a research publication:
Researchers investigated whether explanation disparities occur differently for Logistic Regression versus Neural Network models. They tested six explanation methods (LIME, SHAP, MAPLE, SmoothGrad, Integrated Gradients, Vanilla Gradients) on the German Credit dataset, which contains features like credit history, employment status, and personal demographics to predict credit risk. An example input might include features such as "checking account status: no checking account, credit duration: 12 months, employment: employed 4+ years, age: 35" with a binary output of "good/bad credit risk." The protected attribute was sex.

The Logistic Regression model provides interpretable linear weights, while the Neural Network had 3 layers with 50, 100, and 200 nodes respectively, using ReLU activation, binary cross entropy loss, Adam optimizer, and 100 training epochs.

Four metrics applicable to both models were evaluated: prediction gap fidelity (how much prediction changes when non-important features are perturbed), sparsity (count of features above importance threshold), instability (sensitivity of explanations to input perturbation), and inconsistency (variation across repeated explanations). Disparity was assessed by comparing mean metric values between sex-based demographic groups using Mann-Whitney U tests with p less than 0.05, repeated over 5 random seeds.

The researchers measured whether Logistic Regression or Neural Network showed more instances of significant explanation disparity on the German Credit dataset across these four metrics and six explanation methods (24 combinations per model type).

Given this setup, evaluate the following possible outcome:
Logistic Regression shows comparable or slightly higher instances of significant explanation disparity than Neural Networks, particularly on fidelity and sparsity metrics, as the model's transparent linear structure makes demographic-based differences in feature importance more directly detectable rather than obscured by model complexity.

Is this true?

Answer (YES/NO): NO